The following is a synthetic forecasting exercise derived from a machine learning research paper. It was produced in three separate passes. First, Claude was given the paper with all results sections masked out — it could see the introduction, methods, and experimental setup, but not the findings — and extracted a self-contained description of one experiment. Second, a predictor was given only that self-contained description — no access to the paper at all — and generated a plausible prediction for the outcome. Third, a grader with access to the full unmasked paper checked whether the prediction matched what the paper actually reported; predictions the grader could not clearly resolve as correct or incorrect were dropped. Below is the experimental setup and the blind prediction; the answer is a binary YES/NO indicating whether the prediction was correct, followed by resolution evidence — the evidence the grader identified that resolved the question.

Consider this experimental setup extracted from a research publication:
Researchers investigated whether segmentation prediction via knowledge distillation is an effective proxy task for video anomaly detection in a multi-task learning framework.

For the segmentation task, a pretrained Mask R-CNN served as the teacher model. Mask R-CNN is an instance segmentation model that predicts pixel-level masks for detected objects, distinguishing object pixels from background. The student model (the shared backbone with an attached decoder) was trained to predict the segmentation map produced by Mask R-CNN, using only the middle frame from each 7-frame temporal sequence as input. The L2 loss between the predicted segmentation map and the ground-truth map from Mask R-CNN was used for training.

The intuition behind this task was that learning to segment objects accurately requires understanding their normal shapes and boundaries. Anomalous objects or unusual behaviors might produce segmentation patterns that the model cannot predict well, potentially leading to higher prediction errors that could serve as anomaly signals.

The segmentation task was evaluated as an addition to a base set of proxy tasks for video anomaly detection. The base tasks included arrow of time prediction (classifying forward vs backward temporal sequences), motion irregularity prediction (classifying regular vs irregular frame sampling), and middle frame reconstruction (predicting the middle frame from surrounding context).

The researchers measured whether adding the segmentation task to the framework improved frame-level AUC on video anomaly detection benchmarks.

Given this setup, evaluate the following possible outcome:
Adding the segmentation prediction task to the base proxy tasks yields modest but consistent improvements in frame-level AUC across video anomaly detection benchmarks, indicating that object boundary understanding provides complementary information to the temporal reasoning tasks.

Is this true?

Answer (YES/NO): NO